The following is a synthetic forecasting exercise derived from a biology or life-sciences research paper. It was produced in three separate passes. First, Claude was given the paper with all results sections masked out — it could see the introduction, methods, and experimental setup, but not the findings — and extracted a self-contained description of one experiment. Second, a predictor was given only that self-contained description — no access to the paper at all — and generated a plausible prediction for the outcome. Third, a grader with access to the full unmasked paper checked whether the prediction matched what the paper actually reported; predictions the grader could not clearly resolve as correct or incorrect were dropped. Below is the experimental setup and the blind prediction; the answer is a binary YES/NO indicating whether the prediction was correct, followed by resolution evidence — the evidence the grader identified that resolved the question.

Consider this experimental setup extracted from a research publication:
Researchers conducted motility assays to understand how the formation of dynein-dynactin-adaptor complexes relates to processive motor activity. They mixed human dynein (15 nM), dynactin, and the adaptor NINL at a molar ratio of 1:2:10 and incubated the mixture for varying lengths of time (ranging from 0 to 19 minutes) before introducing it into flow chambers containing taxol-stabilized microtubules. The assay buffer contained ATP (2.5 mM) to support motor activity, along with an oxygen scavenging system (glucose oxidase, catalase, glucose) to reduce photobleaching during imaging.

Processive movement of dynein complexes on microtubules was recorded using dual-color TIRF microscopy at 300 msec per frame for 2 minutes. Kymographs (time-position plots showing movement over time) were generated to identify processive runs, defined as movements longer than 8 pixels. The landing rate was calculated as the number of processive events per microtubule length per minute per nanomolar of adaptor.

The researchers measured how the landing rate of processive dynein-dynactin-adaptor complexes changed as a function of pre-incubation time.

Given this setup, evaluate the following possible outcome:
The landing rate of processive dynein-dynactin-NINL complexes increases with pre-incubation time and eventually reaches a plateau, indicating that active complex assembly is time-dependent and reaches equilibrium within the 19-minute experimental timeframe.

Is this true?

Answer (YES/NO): NO